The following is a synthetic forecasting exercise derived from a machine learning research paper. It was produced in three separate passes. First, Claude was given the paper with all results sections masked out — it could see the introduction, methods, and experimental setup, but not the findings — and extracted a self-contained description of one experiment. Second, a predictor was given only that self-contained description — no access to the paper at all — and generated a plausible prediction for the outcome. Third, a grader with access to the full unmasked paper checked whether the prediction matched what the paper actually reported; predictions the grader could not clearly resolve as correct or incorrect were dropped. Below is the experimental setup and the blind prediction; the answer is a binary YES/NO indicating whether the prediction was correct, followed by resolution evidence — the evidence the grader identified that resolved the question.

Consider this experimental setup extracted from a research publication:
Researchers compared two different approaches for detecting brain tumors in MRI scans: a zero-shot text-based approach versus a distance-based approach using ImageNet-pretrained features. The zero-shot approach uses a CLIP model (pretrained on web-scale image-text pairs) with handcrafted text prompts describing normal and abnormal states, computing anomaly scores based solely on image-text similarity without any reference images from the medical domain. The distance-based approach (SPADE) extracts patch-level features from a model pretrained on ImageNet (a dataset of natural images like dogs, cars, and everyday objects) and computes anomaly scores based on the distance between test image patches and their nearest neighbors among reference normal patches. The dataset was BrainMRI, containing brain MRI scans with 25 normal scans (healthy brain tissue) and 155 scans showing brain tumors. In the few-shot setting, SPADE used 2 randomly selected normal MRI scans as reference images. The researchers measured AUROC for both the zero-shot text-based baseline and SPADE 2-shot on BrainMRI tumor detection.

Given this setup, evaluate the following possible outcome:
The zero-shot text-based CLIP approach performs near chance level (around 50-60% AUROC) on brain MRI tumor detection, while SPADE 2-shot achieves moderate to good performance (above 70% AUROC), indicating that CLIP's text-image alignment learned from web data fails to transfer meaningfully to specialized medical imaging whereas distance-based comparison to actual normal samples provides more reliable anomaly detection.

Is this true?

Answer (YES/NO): NO